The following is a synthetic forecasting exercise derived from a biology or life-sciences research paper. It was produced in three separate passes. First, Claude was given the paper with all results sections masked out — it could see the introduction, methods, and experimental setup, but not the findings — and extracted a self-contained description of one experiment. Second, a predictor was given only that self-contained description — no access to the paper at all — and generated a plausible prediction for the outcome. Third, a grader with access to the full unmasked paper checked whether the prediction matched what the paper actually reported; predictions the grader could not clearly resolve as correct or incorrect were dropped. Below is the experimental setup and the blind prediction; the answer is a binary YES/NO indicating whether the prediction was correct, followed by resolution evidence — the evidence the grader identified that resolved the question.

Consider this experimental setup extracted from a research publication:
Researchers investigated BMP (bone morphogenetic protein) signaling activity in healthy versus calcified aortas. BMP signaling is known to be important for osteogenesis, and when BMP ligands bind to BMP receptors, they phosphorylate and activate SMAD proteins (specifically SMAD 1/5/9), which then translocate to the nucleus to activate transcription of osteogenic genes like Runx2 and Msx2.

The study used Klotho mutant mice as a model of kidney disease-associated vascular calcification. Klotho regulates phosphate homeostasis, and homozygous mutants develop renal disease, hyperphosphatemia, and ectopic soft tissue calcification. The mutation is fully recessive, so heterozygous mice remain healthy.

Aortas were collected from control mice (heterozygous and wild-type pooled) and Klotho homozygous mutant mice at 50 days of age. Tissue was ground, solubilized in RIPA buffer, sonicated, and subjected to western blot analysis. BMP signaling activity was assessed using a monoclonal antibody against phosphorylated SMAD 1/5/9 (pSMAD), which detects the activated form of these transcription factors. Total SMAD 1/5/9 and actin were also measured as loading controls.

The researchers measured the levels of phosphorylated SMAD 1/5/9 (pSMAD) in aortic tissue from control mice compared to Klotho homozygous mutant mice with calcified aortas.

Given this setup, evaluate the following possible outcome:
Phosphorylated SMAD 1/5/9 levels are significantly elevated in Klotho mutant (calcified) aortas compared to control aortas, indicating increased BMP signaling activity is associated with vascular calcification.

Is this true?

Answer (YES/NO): YES